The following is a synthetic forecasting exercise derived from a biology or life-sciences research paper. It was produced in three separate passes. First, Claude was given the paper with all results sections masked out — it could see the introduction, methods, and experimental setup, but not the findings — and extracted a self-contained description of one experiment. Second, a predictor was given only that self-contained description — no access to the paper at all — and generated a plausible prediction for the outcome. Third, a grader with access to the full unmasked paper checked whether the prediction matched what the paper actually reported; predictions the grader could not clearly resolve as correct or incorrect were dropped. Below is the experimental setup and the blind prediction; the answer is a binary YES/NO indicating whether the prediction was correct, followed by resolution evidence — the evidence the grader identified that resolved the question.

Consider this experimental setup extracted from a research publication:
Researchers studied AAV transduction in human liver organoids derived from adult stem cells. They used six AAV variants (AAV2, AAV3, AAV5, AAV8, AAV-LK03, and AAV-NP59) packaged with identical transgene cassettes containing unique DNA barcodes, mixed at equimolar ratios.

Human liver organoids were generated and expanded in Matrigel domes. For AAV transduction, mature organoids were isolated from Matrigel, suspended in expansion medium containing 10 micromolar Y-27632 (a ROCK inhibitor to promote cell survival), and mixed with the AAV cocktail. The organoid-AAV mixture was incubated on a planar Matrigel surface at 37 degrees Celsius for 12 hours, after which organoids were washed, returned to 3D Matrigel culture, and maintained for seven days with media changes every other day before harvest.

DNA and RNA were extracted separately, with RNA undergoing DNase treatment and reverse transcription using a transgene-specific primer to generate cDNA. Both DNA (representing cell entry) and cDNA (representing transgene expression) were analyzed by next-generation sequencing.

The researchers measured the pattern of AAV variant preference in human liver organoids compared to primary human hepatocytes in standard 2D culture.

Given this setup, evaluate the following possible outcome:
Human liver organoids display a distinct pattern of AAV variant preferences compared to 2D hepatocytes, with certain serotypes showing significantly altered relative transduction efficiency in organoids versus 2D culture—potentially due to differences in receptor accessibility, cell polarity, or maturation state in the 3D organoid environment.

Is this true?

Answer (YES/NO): YES